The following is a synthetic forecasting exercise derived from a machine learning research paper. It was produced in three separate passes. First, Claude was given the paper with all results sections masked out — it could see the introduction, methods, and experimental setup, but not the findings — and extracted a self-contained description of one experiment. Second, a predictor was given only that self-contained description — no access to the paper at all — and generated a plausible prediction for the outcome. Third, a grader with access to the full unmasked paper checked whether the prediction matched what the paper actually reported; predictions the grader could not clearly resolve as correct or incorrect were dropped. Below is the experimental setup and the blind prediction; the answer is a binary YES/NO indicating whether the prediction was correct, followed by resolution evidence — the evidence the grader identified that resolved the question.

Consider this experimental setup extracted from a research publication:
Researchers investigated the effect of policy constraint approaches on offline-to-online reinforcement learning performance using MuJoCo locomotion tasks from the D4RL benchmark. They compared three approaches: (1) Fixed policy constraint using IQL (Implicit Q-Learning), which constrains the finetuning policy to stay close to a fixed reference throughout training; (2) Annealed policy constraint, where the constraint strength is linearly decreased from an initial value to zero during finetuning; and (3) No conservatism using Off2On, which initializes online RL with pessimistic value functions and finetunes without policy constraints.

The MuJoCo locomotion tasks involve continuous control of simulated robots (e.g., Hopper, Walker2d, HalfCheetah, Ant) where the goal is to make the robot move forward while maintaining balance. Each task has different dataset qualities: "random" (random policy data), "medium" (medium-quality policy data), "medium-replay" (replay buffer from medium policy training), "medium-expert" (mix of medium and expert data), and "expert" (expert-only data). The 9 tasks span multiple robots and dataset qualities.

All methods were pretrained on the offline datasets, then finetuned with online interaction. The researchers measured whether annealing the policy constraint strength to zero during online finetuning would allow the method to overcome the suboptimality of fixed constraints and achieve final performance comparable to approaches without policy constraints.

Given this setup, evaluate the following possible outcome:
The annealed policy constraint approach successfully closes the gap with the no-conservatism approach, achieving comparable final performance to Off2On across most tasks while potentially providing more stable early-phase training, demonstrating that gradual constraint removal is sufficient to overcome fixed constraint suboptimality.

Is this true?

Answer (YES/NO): NO